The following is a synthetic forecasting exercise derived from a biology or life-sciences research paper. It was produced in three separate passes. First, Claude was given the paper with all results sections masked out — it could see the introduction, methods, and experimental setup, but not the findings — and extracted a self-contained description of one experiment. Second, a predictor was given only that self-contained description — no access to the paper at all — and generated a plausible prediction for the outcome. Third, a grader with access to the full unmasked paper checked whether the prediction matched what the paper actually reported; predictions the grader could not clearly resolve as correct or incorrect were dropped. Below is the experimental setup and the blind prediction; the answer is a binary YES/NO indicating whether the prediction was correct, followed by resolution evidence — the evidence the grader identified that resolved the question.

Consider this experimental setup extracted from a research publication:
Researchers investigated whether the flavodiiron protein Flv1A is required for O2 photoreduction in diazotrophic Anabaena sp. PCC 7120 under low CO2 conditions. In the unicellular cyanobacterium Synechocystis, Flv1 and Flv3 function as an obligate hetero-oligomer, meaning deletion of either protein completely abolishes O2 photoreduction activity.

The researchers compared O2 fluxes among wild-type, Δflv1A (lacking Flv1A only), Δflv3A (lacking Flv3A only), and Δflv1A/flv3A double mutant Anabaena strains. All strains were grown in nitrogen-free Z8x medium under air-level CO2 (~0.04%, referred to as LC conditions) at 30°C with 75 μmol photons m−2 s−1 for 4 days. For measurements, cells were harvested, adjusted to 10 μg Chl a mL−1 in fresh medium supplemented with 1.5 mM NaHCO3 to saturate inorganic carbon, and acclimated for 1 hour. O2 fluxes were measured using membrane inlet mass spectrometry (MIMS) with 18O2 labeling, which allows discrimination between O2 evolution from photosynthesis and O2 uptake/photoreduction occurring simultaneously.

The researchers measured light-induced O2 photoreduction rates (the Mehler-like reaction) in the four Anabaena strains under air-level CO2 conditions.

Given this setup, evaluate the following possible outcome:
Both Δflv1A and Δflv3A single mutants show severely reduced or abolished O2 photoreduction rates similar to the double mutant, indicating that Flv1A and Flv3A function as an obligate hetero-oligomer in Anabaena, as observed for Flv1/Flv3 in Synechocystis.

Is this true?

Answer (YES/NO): NO